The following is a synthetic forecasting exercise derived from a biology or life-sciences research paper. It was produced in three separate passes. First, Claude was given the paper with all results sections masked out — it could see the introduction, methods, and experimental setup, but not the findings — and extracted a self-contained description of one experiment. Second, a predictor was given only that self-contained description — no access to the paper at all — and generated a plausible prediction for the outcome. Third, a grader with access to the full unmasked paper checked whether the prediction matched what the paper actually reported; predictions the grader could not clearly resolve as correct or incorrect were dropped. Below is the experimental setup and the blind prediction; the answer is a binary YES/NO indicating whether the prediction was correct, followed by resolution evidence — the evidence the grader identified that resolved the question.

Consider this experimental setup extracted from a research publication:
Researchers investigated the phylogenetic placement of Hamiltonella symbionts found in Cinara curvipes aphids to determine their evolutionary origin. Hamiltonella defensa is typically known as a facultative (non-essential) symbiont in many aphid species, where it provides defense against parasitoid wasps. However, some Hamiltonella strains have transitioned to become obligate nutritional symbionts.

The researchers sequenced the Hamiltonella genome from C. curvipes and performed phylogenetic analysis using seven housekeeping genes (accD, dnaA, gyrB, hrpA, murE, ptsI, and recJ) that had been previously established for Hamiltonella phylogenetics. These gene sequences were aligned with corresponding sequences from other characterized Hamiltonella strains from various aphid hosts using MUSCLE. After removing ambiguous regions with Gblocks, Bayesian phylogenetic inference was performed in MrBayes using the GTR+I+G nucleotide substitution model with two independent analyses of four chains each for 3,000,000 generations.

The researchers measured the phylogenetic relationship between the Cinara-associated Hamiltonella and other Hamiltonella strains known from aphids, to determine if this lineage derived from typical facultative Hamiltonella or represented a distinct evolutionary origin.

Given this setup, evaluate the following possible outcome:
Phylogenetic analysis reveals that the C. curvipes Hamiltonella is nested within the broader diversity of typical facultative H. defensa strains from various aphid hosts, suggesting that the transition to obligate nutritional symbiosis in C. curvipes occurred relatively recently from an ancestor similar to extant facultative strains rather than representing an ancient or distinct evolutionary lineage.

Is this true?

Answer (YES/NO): YES